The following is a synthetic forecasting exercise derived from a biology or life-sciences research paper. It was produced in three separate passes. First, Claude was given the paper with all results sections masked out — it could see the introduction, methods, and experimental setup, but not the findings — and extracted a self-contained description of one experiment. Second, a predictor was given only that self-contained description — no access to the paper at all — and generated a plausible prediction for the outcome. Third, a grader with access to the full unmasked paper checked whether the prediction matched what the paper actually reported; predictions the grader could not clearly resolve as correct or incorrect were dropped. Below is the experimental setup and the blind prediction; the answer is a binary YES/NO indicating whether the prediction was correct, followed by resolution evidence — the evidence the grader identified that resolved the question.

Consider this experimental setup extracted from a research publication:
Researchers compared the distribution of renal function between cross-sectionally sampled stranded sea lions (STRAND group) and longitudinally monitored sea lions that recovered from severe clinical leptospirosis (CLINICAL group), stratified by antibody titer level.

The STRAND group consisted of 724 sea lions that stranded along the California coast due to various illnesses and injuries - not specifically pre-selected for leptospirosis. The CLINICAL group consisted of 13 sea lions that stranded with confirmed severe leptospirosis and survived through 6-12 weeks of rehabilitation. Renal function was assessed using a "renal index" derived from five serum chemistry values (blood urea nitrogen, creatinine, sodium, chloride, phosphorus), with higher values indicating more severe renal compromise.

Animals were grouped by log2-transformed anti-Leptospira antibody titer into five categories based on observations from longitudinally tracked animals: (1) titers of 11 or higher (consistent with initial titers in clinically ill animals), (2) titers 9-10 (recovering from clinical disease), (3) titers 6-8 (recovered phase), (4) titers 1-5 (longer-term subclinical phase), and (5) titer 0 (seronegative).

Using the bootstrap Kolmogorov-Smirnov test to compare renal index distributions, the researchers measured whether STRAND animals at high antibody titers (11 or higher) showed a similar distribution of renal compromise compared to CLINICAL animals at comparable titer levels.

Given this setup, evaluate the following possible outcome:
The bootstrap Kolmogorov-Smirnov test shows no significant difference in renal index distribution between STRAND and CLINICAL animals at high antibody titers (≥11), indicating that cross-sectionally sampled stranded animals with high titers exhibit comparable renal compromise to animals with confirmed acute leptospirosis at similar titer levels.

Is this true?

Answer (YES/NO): YES